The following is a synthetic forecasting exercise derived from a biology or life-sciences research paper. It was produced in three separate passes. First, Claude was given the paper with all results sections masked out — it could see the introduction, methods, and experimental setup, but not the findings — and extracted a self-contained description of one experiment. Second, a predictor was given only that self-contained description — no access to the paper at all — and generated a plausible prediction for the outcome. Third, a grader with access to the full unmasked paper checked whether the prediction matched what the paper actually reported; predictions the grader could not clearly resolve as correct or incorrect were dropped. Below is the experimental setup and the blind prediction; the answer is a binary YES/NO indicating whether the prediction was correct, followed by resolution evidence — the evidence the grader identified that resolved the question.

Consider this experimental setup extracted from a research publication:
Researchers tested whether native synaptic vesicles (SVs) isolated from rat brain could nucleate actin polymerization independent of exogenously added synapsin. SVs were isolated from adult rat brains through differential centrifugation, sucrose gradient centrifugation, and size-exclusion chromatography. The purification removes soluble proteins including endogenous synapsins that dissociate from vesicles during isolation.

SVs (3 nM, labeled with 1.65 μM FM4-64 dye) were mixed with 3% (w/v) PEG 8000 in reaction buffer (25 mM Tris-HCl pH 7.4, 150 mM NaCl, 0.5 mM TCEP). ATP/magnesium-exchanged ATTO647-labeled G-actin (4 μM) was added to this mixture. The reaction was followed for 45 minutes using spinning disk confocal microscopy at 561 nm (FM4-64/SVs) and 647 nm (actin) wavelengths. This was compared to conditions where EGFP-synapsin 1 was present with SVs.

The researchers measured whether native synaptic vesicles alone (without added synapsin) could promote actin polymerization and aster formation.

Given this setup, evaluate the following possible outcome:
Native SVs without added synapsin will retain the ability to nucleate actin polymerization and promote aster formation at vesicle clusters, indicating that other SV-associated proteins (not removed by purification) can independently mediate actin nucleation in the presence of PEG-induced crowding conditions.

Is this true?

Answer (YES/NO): NO